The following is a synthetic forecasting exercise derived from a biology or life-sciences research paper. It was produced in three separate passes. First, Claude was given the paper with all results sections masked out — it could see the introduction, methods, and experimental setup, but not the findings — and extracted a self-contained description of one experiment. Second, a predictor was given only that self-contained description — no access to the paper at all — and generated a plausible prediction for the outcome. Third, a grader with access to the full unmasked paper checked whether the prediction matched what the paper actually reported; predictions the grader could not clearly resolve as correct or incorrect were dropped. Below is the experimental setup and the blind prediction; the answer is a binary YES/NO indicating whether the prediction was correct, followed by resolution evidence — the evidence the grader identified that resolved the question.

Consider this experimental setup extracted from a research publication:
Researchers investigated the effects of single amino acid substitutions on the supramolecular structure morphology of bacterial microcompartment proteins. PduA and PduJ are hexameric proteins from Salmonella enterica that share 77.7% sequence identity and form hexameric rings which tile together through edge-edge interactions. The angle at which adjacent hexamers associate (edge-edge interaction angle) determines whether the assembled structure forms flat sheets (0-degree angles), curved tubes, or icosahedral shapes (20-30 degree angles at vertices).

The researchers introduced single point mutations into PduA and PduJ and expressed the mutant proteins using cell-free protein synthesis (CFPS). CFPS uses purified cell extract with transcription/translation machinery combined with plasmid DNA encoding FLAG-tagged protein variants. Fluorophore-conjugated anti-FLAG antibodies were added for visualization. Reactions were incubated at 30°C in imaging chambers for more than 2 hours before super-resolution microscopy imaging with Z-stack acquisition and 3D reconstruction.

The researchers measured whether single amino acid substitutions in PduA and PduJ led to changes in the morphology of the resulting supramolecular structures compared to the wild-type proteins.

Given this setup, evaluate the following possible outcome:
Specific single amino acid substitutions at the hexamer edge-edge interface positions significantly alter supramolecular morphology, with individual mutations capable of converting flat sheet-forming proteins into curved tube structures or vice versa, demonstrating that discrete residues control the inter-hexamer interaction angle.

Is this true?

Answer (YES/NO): NO